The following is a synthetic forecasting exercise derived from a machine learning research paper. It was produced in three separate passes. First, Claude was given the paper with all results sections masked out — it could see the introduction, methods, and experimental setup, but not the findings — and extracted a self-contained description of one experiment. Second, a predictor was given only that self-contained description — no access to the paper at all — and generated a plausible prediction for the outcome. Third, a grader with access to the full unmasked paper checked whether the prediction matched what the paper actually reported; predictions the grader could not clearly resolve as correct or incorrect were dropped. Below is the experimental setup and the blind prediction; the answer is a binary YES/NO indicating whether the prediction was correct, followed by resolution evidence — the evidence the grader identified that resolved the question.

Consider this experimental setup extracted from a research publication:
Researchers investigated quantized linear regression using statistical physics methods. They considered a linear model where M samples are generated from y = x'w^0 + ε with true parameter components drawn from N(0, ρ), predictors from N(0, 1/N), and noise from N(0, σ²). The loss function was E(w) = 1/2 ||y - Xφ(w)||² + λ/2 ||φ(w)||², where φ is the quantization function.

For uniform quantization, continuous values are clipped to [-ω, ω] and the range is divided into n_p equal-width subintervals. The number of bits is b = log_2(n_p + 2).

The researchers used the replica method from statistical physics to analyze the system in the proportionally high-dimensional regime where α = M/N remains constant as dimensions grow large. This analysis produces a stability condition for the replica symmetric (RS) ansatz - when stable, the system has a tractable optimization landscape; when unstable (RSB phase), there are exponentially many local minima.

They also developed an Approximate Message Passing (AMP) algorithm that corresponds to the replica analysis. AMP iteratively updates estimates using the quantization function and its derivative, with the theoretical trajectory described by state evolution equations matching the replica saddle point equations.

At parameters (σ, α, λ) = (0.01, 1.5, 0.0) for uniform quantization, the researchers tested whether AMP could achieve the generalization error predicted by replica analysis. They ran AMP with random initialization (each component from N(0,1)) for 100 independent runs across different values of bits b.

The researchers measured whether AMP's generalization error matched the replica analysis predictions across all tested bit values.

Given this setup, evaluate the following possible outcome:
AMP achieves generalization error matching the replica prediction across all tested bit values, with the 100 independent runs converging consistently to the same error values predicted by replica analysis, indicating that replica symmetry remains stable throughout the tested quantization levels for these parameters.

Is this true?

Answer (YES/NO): NO